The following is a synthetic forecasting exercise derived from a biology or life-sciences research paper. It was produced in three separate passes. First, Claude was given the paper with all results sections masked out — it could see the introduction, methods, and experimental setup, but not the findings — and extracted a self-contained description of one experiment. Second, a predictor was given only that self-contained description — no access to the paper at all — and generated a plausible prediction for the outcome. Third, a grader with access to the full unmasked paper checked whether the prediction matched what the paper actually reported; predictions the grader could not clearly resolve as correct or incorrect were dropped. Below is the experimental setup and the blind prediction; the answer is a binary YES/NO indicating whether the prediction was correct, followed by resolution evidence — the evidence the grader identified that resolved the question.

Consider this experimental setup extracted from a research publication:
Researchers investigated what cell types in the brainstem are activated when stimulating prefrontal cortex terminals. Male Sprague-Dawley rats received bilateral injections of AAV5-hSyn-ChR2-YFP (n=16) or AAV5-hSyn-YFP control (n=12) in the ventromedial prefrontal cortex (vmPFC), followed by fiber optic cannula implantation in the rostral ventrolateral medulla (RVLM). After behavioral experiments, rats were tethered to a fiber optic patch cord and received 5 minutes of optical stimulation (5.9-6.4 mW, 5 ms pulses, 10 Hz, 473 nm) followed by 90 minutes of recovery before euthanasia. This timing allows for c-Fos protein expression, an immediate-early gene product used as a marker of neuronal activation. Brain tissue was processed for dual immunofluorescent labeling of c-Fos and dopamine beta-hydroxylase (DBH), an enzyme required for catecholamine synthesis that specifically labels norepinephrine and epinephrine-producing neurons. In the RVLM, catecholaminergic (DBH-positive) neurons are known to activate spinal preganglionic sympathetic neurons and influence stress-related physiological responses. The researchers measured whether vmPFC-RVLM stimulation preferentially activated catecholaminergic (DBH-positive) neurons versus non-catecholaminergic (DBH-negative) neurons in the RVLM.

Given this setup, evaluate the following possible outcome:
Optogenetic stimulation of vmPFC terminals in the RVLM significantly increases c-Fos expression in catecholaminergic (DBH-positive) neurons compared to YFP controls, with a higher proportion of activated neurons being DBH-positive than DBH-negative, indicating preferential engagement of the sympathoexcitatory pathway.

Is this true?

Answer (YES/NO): NO